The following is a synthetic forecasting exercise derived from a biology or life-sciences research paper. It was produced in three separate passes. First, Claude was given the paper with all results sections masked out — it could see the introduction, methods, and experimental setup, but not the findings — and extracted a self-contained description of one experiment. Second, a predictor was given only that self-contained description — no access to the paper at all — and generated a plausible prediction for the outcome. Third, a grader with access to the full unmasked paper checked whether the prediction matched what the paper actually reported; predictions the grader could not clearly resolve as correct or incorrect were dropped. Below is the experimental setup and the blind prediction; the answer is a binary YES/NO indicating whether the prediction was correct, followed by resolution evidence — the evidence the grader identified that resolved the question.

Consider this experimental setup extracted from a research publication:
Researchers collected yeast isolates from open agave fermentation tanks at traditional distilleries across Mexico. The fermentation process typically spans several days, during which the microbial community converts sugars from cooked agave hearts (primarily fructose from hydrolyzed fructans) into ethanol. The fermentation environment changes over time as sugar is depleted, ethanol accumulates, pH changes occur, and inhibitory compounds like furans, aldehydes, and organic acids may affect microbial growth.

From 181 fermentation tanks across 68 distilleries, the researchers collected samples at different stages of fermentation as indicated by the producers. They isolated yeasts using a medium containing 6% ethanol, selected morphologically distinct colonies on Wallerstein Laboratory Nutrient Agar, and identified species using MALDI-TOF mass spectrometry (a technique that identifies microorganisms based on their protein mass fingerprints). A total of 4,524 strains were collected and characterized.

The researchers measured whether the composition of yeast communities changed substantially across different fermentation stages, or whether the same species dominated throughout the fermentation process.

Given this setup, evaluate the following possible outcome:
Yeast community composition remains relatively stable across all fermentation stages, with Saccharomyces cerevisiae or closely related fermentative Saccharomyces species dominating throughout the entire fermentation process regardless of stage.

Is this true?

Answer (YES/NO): YES